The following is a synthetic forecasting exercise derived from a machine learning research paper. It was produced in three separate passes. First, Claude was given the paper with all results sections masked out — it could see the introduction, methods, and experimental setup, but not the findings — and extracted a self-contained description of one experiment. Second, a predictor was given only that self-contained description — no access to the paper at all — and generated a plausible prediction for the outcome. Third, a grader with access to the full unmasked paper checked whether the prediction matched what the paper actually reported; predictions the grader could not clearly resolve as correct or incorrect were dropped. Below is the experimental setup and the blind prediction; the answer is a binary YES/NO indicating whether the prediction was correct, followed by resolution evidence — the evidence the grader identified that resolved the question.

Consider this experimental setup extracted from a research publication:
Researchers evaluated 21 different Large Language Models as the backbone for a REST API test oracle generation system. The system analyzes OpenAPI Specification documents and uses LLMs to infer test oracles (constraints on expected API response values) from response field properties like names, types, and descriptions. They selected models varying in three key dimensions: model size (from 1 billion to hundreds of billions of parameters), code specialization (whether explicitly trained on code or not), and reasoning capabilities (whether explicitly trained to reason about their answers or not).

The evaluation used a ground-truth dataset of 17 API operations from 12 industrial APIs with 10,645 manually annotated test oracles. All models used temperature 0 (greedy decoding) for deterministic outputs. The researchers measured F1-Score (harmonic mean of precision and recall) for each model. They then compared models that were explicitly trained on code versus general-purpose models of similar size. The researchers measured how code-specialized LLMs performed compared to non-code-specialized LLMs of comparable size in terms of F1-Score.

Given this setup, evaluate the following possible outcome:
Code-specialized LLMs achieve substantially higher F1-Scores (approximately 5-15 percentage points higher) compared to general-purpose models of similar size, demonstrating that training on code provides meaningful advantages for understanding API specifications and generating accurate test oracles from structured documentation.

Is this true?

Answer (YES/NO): NO